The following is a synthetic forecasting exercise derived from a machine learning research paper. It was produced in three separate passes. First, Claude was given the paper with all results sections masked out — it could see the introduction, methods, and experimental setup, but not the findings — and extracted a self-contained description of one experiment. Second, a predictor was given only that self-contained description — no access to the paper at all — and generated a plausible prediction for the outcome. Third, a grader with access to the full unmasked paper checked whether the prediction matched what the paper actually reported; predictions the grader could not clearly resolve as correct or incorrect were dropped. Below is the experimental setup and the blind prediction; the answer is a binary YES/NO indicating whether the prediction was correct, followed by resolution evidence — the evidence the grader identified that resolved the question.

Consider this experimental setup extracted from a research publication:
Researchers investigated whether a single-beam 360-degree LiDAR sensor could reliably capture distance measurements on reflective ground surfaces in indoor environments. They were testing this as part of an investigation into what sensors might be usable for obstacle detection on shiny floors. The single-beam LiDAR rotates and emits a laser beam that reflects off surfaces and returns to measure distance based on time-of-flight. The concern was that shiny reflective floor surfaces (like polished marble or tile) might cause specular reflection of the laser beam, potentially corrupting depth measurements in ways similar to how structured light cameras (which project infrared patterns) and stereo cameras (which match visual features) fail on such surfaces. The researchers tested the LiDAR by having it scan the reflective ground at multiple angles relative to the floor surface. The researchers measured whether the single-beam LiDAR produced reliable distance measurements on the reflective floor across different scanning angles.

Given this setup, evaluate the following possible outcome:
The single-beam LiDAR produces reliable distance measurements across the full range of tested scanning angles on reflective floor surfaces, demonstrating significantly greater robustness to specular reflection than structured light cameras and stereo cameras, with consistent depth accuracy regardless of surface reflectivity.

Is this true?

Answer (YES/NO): YES